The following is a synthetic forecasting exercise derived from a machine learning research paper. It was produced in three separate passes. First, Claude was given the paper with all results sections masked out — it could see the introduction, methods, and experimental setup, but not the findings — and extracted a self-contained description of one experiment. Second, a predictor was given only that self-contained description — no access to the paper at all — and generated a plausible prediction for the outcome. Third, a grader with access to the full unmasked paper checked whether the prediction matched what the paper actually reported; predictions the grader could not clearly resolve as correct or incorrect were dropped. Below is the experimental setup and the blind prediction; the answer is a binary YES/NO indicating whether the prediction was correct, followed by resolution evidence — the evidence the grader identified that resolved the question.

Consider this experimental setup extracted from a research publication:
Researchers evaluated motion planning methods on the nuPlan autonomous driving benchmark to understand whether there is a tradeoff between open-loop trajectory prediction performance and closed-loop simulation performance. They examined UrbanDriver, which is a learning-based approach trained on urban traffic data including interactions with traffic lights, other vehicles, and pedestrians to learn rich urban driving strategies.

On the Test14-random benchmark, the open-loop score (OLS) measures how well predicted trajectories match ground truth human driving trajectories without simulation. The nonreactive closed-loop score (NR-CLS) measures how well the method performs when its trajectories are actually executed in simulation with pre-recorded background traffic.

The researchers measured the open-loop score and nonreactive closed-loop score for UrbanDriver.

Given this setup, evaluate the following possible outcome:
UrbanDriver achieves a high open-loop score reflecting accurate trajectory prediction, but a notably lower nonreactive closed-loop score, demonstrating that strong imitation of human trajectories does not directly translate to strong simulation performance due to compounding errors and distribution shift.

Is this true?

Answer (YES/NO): YES